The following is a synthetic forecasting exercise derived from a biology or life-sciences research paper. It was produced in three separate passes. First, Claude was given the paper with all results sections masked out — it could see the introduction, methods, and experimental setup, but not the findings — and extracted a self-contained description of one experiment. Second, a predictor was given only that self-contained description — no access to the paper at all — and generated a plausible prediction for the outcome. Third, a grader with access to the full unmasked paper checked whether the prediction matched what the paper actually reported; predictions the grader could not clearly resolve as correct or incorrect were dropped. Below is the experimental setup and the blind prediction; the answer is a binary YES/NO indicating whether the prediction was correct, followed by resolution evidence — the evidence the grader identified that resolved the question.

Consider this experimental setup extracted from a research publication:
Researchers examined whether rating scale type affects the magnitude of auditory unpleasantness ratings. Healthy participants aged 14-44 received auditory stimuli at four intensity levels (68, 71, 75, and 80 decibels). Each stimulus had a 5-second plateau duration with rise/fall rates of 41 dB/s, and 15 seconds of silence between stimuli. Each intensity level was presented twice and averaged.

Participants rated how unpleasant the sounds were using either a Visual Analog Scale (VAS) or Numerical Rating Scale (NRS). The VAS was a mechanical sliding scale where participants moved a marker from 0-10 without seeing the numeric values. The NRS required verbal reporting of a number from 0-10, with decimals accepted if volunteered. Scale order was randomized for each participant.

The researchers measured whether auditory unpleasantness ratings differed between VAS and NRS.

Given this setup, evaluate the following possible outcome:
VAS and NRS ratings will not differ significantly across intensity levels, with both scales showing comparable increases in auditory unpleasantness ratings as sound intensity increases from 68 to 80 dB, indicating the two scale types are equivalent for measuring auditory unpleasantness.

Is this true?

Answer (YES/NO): NO